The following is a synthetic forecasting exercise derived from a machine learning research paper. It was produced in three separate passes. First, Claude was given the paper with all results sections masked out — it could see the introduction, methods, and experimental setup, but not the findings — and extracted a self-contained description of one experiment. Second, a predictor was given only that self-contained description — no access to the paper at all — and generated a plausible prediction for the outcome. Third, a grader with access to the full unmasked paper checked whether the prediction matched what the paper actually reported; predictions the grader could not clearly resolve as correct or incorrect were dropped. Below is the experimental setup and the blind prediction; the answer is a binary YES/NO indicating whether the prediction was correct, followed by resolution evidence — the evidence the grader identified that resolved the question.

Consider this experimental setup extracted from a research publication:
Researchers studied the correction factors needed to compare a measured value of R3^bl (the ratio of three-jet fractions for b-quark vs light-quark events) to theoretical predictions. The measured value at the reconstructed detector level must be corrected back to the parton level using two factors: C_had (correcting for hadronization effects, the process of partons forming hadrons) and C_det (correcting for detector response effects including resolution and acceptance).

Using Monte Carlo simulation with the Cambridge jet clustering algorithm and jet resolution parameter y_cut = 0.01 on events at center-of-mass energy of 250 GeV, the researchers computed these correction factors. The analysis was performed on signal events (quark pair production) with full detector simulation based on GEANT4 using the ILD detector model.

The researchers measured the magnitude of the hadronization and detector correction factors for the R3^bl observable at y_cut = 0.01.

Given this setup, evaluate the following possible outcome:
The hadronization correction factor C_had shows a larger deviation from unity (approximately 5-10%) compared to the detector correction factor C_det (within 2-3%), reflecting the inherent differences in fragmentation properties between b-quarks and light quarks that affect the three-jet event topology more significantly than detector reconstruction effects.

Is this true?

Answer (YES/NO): NO